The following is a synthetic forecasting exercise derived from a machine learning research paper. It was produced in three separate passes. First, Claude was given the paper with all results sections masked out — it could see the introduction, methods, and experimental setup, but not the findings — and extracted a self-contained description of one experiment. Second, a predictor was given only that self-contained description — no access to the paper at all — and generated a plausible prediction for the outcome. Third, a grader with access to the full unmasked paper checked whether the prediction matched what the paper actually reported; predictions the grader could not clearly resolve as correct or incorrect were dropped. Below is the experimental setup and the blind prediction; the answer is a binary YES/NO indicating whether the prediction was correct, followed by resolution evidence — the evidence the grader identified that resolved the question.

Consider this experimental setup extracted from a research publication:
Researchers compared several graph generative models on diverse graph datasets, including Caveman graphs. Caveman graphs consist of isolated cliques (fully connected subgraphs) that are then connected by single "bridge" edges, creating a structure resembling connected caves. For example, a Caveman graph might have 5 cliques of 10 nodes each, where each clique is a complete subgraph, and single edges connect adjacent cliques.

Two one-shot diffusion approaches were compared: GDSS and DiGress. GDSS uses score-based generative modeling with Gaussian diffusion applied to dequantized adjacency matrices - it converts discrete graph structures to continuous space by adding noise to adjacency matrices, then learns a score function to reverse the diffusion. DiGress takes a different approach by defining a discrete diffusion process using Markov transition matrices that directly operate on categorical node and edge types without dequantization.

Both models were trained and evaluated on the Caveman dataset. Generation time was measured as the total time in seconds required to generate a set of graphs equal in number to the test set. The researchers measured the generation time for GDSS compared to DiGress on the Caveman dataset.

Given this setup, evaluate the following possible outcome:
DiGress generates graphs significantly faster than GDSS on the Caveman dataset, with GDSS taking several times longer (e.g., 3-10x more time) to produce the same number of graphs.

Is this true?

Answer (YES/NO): NO